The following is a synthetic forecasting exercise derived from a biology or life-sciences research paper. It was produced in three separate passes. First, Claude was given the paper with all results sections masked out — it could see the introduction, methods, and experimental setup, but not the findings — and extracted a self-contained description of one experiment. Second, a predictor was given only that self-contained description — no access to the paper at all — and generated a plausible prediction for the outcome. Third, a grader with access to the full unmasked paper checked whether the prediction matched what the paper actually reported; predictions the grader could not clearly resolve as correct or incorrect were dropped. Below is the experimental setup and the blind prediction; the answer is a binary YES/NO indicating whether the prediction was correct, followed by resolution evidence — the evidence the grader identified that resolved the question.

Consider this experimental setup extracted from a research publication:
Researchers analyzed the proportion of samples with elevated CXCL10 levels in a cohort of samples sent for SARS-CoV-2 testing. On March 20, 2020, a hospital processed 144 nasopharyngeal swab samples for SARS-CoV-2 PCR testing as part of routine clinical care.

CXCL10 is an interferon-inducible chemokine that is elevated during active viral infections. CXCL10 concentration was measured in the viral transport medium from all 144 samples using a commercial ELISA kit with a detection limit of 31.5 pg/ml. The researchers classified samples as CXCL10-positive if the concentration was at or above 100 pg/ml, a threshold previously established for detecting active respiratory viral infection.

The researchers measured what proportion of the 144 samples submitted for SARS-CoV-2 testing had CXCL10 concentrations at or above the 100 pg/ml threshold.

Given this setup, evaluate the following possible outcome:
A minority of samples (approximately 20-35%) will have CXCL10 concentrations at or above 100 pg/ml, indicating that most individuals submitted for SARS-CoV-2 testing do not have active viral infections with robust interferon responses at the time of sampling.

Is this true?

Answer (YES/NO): YES